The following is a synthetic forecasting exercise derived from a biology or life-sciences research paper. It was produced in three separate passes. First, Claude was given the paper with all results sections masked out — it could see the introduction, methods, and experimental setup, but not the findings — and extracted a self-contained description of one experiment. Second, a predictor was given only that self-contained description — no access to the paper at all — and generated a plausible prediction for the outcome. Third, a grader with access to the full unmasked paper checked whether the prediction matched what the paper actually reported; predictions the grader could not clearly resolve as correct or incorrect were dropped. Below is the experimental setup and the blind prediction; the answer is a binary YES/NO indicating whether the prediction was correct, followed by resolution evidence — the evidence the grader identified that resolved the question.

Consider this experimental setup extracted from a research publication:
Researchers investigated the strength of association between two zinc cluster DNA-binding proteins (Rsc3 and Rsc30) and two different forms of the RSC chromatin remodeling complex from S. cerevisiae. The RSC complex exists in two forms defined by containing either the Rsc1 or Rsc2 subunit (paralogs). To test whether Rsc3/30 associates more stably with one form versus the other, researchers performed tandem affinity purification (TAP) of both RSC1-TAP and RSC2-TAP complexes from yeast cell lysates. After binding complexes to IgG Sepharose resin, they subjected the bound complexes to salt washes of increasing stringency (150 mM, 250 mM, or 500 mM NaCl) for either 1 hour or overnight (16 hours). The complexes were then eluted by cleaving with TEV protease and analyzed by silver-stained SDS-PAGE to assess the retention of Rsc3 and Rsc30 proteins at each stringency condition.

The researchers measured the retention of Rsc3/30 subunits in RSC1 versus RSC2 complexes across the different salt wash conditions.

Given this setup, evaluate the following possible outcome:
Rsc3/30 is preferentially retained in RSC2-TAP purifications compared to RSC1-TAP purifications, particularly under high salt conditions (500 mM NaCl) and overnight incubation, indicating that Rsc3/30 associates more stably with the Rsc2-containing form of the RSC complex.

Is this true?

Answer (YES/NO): NO